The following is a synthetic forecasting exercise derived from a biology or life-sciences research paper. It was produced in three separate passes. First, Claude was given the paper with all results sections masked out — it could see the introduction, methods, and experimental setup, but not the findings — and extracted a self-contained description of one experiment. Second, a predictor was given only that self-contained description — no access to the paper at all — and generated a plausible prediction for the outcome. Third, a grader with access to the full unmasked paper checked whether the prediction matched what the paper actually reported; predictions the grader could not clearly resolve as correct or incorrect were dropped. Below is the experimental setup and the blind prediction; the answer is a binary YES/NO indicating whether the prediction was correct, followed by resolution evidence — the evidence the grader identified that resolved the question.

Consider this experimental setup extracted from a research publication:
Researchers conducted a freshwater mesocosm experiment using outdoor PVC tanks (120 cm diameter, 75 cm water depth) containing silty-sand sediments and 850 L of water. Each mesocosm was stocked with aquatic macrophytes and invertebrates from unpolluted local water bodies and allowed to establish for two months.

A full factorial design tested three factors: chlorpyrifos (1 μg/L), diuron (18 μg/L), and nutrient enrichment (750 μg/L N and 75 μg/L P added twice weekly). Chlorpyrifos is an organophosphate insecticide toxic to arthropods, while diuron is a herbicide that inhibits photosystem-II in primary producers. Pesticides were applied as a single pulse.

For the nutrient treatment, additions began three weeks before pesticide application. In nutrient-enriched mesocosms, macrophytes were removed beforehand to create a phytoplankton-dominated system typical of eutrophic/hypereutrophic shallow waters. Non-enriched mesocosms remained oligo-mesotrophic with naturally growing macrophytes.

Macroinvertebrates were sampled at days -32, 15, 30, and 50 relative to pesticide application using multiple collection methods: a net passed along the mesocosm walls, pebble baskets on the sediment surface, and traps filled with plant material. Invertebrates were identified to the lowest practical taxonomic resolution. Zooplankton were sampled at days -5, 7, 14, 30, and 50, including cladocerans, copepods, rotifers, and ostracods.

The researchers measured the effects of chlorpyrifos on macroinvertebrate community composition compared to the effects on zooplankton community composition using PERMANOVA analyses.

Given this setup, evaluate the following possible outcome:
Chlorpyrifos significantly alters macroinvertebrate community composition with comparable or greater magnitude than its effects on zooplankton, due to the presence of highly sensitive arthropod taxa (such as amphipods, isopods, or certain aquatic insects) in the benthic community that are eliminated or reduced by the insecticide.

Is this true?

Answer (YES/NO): NO